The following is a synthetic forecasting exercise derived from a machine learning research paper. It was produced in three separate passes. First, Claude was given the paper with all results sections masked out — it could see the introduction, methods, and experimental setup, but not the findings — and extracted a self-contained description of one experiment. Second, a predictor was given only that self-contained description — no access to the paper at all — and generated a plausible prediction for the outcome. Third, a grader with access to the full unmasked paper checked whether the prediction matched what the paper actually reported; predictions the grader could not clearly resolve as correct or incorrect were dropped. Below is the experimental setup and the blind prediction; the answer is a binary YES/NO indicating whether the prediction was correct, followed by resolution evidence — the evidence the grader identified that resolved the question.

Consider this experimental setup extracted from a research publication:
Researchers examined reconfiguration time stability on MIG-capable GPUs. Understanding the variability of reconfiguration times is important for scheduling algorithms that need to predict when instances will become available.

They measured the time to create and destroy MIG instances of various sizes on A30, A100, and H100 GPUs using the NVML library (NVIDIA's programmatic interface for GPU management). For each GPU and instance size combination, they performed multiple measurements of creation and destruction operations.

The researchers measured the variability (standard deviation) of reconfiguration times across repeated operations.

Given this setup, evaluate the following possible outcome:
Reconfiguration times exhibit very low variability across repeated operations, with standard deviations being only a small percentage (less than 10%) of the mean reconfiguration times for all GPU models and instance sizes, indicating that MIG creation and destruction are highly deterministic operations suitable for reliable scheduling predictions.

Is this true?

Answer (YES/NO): YES